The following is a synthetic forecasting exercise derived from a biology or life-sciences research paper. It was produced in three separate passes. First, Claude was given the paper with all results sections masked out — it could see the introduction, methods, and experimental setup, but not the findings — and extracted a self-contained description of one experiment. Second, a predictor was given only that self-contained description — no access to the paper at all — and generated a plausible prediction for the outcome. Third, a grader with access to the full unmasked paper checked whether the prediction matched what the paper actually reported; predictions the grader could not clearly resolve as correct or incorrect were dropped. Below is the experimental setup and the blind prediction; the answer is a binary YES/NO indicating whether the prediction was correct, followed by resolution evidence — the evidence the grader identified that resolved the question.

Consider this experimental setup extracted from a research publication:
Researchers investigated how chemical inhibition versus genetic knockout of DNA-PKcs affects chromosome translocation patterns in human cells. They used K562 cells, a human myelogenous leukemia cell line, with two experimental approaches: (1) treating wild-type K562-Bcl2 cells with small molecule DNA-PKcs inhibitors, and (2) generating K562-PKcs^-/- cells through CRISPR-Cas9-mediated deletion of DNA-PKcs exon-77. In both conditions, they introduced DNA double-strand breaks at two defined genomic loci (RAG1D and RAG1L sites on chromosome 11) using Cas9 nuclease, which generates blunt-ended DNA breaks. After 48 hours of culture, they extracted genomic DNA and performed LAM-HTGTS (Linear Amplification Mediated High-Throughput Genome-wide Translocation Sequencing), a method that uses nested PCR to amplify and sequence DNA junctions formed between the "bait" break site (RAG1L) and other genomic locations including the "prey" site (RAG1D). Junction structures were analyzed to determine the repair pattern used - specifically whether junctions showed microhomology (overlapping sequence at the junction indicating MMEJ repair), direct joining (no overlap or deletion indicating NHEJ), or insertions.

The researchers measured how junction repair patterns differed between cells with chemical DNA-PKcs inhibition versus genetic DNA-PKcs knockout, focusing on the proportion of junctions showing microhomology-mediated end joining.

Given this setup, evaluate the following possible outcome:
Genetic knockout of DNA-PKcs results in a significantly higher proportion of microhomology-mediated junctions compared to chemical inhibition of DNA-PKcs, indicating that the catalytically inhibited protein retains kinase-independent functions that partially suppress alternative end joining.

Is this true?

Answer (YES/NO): NO